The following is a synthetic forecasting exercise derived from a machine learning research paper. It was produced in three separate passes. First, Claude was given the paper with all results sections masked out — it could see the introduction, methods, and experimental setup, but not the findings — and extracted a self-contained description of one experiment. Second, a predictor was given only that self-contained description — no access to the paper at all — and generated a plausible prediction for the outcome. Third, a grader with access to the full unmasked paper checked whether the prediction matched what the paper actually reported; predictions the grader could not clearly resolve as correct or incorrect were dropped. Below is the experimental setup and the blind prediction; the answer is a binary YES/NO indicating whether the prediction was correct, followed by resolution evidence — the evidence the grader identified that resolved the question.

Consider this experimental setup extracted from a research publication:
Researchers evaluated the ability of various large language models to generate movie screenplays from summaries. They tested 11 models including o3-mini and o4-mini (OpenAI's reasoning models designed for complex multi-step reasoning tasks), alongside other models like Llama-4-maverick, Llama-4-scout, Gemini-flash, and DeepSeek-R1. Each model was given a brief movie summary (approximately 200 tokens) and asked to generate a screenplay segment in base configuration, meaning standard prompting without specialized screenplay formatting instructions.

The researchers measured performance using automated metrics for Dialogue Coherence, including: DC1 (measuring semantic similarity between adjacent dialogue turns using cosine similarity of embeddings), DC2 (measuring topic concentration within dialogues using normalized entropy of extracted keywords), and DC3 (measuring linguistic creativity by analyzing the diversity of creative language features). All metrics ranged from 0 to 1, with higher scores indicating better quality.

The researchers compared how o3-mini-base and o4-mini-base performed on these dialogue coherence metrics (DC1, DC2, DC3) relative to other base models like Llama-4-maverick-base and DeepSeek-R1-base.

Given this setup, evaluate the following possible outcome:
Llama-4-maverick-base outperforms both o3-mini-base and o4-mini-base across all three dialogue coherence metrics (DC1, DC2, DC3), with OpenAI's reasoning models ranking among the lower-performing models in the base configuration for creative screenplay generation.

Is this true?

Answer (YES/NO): YES